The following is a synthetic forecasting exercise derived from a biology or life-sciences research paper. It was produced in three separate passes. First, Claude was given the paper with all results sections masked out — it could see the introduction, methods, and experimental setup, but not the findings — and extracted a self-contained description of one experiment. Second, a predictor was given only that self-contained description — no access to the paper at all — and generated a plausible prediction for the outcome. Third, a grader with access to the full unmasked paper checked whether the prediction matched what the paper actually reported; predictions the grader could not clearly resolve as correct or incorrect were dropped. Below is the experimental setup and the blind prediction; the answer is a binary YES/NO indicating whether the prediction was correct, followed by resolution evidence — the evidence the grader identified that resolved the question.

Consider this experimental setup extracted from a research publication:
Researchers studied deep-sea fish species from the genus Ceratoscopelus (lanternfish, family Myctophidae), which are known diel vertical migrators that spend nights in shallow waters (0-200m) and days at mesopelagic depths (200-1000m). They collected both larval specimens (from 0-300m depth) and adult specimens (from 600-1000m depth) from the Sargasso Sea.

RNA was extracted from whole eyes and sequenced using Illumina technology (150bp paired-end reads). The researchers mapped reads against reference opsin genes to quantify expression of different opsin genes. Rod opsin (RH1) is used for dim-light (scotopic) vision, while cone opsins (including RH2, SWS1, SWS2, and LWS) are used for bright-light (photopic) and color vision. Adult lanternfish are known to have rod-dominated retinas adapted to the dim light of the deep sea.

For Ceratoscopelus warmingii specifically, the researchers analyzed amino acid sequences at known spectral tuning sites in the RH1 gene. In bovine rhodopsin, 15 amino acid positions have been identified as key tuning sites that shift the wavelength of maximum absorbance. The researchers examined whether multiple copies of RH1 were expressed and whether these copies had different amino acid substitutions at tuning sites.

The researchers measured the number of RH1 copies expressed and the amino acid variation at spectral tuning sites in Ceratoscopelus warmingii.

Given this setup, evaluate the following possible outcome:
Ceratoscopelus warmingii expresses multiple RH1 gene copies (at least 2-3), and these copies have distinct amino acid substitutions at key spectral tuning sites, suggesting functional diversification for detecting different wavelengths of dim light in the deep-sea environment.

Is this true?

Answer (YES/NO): YES